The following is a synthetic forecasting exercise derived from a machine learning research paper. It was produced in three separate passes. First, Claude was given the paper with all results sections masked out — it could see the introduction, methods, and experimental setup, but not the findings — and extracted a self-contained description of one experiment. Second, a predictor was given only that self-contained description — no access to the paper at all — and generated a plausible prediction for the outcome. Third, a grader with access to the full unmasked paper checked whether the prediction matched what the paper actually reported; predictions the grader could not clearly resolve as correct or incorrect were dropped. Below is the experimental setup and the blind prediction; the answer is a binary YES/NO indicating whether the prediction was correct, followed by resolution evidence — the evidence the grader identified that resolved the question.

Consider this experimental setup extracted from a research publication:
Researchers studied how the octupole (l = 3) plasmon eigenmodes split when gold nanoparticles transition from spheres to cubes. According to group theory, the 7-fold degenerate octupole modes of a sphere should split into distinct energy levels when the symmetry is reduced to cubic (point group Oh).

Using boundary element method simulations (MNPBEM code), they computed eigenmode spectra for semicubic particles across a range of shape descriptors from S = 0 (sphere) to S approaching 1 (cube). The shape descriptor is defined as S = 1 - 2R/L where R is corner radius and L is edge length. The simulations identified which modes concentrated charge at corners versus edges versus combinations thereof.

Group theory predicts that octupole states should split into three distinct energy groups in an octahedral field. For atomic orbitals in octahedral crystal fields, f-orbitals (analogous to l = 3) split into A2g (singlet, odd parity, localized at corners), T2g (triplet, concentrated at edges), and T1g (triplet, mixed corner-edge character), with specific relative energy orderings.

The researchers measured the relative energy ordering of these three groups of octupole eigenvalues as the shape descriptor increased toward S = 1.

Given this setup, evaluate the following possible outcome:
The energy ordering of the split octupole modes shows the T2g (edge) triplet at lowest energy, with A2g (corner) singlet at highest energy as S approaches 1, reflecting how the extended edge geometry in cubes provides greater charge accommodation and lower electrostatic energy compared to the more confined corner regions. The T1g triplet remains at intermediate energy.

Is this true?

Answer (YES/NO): NO